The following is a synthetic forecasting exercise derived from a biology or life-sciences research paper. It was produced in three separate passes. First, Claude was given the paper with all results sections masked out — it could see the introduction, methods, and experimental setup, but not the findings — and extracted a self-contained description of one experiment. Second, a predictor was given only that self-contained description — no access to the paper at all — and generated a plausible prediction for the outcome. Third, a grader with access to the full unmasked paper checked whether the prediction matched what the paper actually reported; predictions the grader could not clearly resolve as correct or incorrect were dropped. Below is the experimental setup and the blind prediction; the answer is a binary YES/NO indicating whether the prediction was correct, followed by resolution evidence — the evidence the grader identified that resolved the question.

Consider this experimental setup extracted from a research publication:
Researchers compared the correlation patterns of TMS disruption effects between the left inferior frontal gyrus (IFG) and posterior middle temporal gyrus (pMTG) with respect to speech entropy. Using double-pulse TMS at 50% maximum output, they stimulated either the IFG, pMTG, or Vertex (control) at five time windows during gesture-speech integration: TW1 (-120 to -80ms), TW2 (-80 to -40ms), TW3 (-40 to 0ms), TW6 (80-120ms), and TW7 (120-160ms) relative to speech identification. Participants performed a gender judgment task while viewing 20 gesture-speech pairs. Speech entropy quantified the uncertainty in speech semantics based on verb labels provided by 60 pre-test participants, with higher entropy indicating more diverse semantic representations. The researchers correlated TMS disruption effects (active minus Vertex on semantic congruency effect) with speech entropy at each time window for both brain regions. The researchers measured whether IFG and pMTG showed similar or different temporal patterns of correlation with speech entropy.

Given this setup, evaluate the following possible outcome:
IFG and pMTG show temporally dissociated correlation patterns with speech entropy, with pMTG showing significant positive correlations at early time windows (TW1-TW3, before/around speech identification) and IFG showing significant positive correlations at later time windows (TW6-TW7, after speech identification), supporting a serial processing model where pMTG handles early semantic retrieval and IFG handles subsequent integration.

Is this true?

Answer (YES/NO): NO